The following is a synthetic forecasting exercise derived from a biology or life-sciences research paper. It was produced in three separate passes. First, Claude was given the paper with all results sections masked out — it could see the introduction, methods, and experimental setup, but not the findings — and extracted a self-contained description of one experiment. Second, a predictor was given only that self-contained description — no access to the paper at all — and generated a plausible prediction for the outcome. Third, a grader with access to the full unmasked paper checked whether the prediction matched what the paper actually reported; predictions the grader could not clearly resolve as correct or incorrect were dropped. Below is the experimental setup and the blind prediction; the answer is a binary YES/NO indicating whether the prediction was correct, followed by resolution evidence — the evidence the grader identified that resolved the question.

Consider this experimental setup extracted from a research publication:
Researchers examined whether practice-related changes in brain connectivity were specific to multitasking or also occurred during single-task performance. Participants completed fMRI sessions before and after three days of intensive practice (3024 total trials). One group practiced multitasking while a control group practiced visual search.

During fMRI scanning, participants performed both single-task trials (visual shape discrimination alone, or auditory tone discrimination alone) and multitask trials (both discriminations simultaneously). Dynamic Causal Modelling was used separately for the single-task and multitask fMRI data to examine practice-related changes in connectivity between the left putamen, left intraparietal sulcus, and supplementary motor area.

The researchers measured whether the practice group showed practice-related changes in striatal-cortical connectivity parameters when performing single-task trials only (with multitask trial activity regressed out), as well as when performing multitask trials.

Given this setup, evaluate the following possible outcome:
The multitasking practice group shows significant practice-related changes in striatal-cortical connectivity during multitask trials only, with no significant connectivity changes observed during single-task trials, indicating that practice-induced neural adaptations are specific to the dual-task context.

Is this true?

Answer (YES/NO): NO